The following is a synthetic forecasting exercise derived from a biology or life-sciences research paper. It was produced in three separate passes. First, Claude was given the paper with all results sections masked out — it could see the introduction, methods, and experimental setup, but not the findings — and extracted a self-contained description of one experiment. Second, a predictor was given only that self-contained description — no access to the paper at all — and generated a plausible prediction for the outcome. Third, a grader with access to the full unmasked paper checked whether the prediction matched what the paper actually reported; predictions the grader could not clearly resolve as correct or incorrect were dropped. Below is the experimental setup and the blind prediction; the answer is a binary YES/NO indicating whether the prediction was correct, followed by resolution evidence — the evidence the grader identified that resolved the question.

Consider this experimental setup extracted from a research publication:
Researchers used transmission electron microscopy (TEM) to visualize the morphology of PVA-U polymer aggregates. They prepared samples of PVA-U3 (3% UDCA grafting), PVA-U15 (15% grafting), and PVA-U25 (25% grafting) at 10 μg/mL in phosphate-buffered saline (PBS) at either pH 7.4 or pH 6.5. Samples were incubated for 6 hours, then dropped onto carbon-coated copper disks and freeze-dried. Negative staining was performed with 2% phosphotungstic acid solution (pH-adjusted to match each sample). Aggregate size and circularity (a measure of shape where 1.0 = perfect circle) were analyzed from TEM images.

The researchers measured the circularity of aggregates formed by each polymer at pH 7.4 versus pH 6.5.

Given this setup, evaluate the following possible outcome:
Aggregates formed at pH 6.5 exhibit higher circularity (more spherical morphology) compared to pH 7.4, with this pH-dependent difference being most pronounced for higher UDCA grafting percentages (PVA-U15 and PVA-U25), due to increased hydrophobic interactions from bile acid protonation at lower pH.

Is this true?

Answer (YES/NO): NO